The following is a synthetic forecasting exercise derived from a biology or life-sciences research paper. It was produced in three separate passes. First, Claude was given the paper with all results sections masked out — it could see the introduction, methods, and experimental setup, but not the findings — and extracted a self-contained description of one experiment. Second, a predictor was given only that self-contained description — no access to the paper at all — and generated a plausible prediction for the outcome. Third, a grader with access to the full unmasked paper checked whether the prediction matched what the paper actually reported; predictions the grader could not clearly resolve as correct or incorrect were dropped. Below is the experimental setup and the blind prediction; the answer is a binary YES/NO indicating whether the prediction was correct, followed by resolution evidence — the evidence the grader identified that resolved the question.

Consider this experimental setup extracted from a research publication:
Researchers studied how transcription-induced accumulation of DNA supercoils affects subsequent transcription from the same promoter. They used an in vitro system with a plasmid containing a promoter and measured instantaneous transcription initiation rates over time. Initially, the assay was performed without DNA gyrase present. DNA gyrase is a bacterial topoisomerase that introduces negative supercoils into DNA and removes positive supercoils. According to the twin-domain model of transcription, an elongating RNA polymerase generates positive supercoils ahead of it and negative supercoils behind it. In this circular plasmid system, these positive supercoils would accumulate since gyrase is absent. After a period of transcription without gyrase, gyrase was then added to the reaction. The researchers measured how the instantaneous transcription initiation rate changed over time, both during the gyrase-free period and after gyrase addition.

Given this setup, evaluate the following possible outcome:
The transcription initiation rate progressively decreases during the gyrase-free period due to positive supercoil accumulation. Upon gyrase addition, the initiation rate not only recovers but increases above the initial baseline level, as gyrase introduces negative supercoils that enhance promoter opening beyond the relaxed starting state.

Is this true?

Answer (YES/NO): NO